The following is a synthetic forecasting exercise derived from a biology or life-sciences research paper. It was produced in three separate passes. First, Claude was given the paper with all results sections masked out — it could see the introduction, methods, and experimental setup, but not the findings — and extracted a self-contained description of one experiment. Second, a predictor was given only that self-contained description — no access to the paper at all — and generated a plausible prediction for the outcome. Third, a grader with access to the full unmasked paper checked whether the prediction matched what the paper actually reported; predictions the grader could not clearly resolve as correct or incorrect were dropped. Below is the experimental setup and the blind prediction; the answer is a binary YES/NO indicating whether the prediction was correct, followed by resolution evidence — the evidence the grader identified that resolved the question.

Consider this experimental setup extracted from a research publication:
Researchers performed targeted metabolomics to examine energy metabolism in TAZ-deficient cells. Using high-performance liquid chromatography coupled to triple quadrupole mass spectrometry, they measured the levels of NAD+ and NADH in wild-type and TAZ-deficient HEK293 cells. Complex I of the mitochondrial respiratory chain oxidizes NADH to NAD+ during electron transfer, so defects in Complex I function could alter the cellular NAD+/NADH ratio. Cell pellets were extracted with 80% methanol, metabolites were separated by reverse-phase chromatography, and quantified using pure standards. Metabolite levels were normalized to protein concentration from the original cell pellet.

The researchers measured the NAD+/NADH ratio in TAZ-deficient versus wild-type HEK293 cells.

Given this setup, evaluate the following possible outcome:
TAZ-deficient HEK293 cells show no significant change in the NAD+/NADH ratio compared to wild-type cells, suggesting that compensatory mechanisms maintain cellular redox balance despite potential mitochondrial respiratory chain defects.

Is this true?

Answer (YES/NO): YES